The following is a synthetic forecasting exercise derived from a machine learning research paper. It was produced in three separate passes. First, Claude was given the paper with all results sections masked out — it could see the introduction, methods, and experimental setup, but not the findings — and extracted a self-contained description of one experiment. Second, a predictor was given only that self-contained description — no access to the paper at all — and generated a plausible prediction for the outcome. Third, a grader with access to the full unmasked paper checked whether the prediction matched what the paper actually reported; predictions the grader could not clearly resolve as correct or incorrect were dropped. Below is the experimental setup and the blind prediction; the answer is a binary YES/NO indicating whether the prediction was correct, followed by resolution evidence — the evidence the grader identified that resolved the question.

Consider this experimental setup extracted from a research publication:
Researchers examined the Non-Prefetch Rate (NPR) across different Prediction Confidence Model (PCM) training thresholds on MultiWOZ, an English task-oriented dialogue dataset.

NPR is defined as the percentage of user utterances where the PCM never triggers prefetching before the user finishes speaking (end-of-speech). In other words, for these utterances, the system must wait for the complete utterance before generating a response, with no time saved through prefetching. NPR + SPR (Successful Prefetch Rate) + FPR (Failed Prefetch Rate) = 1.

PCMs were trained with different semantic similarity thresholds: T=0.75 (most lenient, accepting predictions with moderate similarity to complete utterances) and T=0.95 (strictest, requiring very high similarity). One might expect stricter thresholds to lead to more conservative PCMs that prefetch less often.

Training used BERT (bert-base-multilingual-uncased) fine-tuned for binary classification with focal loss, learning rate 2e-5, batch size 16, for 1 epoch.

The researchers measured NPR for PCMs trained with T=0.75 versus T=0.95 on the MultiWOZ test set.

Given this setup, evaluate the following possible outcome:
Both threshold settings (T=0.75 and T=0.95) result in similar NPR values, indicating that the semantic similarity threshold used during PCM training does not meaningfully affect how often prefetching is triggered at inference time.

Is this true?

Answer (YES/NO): YES